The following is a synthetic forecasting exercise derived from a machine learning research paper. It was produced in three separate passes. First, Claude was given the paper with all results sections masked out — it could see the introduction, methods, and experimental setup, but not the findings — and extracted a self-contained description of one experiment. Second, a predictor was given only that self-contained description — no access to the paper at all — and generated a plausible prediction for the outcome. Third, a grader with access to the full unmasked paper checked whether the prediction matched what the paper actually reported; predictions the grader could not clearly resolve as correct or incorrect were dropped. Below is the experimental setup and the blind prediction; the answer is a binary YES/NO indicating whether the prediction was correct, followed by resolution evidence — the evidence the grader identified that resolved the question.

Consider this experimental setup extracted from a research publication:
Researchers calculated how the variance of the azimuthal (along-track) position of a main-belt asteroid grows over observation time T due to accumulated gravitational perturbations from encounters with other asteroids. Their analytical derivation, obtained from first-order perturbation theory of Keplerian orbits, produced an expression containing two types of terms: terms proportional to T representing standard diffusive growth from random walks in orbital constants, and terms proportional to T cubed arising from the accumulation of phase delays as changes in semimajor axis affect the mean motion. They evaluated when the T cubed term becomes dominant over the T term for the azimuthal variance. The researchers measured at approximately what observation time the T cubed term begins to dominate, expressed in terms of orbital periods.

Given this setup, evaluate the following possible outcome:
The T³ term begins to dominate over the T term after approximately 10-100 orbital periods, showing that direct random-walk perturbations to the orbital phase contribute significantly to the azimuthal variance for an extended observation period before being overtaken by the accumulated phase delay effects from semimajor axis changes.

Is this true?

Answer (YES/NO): NO